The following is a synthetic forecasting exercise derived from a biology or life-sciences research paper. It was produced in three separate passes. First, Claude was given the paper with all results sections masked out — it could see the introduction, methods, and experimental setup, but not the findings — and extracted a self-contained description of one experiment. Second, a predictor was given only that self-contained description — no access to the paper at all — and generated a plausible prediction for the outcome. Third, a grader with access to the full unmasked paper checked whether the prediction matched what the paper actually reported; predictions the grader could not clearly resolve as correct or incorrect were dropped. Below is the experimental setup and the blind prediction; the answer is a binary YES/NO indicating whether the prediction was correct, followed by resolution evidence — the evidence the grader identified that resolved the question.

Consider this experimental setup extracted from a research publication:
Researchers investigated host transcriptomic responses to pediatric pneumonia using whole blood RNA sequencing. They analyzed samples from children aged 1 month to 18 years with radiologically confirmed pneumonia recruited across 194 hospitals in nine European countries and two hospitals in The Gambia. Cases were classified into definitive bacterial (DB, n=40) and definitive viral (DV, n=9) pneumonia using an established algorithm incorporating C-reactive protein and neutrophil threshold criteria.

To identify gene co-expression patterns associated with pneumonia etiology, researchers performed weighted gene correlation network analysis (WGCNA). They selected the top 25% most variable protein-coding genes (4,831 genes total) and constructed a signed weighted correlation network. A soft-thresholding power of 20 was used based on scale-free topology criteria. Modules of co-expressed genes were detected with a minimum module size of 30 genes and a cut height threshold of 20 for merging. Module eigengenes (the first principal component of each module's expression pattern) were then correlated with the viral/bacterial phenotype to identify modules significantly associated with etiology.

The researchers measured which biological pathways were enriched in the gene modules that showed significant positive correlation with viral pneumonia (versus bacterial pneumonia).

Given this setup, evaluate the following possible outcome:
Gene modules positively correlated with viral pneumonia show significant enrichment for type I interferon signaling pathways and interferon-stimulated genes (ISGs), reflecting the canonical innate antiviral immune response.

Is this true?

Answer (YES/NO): NO